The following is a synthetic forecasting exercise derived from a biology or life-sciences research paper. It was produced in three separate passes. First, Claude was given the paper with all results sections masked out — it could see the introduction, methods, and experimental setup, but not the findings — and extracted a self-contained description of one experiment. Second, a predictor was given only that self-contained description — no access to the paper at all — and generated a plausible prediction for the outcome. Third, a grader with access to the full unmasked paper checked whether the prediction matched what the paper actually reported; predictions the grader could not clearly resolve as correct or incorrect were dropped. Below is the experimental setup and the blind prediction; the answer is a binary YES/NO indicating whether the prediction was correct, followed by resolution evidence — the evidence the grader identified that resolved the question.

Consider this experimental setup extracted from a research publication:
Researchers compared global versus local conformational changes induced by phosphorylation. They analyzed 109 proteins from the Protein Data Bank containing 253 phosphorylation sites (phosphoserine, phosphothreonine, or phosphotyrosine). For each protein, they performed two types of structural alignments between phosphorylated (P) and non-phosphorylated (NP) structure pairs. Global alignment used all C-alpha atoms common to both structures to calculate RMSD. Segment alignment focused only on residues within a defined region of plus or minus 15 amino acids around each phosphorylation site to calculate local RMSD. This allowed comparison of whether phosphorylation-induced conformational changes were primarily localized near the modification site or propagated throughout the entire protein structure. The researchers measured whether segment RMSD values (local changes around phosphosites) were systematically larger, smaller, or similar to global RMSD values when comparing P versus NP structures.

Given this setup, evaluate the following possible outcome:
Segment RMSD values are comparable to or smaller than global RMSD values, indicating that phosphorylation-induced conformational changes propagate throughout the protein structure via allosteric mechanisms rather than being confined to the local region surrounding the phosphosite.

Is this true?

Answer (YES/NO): NO